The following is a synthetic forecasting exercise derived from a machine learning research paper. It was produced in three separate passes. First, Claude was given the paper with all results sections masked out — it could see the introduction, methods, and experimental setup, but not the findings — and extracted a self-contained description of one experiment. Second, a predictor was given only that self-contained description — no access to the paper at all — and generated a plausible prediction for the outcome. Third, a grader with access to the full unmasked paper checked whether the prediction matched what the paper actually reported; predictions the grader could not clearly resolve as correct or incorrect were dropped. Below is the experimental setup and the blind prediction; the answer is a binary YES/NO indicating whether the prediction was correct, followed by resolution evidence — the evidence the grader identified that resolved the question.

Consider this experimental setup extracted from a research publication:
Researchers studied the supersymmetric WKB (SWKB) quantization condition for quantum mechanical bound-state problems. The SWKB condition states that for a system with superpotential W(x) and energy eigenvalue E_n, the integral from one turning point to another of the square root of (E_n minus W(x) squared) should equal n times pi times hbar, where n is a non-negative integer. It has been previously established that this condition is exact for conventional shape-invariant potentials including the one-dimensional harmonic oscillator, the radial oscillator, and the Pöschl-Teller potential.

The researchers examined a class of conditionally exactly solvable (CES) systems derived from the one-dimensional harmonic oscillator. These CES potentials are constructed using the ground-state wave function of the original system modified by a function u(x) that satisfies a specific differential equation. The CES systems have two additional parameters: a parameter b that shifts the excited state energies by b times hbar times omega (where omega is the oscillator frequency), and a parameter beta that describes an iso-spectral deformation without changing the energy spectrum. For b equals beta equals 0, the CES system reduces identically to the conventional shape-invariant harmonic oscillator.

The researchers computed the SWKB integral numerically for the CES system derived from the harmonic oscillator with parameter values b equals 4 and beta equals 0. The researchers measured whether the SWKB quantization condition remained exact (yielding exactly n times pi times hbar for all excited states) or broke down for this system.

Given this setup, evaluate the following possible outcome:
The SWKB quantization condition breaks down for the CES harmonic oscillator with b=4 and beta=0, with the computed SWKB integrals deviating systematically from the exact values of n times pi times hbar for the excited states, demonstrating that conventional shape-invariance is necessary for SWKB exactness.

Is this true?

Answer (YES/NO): YES